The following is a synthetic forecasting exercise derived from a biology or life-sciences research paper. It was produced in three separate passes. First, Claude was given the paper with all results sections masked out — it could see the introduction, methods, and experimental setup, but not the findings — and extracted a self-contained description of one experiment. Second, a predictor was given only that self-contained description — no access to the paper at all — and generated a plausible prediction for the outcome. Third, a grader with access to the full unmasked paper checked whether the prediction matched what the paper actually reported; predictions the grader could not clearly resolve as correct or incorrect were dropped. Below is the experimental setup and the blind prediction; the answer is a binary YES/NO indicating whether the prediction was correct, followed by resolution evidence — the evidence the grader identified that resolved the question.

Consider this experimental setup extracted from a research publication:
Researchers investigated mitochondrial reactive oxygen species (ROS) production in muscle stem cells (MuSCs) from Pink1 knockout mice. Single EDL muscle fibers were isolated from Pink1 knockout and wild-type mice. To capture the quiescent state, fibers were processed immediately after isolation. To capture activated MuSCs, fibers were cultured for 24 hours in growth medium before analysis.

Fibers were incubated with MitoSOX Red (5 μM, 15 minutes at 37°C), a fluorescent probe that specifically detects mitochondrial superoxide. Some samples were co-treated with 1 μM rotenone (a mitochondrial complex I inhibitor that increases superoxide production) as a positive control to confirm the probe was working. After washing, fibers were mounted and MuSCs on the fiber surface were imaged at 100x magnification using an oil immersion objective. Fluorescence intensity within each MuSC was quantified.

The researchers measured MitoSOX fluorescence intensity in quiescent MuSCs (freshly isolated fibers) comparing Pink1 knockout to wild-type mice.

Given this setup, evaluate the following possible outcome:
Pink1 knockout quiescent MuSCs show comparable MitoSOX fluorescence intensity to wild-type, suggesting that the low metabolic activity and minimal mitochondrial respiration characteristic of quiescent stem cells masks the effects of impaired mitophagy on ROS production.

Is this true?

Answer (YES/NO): NO